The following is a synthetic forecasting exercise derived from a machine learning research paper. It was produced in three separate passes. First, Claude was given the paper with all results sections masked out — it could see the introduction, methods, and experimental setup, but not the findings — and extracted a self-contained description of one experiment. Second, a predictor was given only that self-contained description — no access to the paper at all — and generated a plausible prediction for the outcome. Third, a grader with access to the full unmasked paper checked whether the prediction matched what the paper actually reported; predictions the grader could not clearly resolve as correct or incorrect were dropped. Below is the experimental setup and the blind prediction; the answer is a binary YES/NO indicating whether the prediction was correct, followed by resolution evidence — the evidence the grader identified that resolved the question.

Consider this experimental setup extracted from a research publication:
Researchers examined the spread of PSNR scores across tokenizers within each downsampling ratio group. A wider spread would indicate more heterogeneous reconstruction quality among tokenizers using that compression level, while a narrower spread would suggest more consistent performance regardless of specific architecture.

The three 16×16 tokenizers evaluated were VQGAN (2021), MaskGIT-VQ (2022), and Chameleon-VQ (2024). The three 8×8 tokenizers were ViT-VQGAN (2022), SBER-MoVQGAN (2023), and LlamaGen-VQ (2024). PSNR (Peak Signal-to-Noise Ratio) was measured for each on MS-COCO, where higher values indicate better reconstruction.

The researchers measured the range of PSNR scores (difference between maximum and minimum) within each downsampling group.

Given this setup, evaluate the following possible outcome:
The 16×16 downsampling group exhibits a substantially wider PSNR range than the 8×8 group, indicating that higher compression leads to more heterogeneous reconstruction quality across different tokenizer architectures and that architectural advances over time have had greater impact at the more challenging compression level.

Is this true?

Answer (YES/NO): NO